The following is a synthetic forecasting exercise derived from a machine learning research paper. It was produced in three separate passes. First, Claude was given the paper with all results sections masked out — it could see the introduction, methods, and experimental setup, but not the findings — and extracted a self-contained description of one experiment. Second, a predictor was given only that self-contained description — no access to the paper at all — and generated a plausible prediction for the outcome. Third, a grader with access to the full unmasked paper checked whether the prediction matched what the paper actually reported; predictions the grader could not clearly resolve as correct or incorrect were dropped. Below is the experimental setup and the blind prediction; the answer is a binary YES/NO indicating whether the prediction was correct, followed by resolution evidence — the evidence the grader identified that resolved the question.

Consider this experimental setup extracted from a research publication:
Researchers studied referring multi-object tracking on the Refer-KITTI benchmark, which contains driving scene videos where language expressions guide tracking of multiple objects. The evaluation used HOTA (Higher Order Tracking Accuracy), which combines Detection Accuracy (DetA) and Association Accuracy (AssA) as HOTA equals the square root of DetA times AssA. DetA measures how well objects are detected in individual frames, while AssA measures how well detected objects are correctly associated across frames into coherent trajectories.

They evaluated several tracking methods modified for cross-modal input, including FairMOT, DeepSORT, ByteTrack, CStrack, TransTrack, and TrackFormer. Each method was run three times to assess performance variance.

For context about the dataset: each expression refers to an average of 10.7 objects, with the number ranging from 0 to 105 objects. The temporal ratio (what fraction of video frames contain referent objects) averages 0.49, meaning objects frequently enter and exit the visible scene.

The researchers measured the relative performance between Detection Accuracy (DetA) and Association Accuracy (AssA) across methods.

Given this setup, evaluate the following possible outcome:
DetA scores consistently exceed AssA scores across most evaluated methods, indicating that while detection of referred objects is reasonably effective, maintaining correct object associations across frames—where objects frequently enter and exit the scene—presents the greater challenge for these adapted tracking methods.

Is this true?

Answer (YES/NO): NO